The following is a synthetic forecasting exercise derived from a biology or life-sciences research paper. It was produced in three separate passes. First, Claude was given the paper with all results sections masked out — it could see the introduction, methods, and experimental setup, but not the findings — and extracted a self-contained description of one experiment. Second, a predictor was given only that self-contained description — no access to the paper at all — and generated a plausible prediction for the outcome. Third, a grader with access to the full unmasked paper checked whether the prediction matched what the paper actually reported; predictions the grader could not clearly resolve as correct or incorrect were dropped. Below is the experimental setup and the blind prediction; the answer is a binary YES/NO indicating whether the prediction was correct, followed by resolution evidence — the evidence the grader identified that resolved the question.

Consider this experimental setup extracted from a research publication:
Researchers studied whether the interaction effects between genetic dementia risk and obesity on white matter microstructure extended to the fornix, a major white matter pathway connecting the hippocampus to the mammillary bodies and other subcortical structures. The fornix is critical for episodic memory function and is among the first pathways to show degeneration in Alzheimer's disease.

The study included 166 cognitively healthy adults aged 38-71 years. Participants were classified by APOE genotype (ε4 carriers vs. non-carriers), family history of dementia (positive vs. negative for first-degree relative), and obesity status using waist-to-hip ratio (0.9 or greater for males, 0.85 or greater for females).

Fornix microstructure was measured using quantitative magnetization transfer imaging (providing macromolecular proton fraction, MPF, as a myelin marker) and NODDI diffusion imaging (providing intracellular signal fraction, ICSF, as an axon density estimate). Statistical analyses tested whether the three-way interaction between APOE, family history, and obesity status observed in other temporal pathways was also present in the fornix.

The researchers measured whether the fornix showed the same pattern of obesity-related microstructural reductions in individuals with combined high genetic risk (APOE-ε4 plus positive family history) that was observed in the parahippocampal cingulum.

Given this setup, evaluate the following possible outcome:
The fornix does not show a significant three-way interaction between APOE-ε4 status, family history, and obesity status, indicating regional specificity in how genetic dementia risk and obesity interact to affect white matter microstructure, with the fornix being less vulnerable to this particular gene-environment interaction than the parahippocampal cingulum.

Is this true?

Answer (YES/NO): YES